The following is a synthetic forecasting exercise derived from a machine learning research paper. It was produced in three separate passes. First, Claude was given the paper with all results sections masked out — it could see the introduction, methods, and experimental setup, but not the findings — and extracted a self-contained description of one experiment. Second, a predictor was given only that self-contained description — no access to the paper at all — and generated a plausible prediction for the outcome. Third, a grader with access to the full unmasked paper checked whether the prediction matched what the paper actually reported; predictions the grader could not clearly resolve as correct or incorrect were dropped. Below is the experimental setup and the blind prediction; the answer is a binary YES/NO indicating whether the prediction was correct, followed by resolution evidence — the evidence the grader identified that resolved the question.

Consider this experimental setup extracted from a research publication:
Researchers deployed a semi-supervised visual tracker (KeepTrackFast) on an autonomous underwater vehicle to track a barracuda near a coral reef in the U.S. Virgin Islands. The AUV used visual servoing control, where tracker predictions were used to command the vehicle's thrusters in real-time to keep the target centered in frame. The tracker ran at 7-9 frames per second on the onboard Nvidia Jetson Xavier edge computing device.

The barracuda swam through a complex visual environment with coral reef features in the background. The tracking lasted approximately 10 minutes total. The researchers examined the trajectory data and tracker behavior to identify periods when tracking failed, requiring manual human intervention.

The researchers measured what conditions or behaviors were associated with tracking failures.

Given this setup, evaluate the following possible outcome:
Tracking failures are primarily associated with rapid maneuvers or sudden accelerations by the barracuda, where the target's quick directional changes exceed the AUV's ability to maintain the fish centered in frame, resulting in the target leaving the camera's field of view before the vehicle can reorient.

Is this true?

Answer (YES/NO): NO